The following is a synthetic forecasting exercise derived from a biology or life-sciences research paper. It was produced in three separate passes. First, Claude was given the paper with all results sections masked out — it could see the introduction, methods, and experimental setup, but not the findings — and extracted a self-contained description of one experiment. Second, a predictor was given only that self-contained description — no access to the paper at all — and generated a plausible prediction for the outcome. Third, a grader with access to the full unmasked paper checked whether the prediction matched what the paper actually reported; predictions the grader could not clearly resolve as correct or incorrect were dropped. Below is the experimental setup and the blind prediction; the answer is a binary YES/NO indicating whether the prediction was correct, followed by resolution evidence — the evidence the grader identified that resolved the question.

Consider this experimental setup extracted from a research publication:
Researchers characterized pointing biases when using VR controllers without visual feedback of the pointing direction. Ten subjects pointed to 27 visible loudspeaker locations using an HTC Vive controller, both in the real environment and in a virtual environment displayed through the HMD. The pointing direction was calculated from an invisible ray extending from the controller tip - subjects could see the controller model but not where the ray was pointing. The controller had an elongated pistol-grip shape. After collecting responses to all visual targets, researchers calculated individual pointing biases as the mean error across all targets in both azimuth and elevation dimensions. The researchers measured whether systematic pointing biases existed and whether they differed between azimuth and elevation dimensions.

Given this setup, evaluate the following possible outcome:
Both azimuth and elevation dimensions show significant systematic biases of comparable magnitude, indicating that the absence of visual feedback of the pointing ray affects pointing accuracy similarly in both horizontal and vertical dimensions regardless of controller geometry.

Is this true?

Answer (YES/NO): NO